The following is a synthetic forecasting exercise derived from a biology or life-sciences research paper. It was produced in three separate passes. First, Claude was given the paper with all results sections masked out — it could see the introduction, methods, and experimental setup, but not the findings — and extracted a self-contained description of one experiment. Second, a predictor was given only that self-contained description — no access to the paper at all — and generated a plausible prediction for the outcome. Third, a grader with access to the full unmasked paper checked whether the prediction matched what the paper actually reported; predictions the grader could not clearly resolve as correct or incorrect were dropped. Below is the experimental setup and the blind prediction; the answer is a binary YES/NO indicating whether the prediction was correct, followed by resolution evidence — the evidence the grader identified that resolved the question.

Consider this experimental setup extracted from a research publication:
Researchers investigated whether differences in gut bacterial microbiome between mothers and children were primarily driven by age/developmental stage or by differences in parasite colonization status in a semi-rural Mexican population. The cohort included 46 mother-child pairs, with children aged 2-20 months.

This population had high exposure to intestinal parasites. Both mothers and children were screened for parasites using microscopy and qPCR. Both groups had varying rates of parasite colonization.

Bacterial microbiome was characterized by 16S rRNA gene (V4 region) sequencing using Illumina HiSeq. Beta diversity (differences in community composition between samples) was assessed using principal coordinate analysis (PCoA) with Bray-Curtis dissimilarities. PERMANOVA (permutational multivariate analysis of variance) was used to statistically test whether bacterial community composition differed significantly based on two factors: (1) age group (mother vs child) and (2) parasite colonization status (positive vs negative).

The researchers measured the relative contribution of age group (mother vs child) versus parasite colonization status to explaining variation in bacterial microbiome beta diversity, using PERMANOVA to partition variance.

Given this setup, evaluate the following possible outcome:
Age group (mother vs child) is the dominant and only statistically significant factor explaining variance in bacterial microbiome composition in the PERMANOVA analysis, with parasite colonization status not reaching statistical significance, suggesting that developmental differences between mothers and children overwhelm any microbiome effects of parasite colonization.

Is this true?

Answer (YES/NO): NO